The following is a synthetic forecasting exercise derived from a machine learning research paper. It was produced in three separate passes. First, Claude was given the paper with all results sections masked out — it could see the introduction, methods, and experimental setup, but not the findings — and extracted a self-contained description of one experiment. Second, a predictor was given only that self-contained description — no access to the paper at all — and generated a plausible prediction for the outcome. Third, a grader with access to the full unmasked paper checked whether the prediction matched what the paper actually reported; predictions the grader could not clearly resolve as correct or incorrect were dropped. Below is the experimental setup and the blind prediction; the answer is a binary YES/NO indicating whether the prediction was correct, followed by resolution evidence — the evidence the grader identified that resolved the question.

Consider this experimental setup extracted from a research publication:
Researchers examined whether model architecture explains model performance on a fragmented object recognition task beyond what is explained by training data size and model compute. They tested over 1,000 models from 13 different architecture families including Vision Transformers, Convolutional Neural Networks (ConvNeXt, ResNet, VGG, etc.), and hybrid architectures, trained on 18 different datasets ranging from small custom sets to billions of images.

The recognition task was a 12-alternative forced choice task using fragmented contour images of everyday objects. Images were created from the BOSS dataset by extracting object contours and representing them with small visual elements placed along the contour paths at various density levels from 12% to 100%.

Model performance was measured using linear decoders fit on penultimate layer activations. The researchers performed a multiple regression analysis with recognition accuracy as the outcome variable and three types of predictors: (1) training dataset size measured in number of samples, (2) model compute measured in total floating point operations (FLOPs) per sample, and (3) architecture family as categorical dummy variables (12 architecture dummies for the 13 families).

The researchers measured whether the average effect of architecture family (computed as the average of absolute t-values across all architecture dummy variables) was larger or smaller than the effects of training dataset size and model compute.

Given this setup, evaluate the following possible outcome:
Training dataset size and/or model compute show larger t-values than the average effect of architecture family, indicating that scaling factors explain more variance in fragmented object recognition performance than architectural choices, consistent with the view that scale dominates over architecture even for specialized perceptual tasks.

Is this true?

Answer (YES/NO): YES